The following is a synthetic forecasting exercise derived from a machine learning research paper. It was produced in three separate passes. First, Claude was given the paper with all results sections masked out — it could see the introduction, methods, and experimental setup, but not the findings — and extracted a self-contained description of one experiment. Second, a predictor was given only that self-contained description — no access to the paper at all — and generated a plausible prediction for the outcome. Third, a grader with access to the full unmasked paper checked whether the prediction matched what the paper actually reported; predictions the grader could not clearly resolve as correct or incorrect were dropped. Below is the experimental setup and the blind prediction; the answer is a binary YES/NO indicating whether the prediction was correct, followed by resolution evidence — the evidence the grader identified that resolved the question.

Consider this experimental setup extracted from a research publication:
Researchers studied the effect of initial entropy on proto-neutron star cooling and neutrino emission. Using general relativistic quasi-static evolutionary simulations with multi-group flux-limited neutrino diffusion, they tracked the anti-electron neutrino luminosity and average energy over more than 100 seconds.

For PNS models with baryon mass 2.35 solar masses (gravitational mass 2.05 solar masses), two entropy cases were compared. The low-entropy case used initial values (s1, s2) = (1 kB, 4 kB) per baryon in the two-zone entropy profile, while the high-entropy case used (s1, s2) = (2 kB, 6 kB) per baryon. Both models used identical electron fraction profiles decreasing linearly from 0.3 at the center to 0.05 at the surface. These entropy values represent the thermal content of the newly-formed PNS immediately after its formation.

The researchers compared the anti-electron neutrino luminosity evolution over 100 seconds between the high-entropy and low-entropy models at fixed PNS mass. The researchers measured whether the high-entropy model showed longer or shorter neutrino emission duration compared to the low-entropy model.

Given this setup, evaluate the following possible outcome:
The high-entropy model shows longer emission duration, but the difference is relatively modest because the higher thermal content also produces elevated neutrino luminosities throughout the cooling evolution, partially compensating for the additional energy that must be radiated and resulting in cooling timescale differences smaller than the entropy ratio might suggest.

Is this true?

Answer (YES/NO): YES